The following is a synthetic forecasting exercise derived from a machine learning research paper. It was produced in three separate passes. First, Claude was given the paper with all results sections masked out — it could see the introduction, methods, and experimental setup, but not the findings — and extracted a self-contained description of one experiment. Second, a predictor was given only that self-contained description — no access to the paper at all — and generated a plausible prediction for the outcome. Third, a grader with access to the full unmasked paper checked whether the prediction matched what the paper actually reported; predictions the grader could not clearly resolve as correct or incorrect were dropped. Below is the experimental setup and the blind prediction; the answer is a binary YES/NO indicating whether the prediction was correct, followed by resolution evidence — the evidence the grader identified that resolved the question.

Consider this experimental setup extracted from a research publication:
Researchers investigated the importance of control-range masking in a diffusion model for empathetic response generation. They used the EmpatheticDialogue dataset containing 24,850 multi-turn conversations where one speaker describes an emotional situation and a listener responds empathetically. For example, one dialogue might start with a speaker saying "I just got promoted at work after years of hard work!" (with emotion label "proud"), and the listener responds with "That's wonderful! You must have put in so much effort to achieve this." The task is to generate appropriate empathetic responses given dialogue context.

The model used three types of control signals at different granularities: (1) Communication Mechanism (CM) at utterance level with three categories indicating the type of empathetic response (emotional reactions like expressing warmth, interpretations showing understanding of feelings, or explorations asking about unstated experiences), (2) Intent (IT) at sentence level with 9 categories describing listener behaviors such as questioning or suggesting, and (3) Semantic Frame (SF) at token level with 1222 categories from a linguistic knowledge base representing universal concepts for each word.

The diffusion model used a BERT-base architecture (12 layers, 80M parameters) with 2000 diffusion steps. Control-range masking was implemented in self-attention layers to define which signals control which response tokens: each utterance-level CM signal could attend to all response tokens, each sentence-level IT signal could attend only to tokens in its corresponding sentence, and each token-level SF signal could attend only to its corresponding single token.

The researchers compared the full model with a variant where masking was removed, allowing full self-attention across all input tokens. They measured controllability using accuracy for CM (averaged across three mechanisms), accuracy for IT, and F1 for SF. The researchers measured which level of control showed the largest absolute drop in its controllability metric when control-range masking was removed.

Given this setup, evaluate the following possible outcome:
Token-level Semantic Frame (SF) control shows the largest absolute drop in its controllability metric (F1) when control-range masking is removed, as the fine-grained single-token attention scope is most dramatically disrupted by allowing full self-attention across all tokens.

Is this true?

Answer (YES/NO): NO